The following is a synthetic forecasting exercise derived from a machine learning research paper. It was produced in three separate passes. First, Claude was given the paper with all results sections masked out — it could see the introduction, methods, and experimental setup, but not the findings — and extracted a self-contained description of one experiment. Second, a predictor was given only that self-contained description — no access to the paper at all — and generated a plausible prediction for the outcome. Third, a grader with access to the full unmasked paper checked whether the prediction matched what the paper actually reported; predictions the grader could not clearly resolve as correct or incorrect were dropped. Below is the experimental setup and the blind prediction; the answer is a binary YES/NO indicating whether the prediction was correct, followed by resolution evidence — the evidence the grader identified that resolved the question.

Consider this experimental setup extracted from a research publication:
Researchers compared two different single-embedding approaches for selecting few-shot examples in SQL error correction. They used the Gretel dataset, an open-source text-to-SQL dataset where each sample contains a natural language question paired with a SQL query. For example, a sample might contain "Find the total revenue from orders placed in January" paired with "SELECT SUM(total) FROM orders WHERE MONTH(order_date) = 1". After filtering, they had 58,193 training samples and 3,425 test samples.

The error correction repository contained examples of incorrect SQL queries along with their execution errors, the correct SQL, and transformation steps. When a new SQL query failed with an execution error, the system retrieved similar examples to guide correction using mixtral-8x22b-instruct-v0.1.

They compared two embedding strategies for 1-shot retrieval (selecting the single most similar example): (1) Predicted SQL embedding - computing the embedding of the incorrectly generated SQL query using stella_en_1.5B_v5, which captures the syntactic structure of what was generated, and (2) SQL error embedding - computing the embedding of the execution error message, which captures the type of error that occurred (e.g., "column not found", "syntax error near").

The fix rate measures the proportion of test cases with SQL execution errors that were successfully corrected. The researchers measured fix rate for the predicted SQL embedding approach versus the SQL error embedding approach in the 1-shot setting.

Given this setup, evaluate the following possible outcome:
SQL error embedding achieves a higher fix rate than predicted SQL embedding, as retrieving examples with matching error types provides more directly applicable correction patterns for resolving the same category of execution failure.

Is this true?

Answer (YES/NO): NO